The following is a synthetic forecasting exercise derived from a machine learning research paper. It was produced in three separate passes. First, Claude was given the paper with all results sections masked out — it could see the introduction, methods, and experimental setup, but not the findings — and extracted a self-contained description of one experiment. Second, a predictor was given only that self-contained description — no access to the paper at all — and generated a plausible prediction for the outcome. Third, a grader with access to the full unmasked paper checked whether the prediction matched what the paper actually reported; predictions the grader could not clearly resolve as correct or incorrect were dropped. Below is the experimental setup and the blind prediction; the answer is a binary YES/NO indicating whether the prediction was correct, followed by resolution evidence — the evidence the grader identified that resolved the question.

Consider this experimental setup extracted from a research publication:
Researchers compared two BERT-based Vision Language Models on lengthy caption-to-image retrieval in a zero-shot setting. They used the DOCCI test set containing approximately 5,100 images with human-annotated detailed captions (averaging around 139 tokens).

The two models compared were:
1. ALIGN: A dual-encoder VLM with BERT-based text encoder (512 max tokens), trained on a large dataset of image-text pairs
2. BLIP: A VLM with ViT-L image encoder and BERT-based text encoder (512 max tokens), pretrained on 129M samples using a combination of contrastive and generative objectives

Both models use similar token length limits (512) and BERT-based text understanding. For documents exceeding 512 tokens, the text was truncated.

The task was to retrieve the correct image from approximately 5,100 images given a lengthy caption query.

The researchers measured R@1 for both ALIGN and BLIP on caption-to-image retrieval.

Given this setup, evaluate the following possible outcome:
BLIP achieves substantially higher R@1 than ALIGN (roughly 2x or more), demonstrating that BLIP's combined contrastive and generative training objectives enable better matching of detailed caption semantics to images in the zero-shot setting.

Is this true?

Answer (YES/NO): NO